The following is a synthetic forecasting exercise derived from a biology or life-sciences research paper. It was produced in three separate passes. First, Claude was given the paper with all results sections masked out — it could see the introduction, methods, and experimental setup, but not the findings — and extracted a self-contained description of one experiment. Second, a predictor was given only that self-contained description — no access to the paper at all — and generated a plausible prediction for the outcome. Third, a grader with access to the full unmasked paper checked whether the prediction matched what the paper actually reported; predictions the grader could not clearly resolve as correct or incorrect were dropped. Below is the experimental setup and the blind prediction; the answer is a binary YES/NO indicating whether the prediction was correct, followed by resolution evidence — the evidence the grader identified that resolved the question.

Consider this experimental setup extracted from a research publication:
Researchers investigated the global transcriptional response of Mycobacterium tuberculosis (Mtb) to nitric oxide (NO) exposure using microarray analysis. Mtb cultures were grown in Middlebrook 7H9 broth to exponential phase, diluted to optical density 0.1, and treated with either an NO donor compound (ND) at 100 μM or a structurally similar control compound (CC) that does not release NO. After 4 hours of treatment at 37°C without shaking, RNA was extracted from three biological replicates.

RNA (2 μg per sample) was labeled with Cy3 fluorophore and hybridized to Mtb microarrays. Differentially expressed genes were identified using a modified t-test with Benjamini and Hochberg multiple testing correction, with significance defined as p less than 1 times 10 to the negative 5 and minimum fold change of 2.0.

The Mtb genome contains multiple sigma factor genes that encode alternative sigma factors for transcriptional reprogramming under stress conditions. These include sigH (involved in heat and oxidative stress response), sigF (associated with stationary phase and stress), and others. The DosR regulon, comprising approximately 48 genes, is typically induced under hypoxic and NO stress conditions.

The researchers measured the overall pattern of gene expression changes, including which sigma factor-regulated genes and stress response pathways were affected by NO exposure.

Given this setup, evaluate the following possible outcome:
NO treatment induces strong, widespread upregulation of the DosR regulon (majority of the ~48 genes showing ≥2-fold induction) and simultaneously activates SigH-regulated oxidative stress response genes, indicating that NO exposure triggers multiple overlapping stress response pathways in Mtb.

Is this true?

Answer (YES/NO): NO